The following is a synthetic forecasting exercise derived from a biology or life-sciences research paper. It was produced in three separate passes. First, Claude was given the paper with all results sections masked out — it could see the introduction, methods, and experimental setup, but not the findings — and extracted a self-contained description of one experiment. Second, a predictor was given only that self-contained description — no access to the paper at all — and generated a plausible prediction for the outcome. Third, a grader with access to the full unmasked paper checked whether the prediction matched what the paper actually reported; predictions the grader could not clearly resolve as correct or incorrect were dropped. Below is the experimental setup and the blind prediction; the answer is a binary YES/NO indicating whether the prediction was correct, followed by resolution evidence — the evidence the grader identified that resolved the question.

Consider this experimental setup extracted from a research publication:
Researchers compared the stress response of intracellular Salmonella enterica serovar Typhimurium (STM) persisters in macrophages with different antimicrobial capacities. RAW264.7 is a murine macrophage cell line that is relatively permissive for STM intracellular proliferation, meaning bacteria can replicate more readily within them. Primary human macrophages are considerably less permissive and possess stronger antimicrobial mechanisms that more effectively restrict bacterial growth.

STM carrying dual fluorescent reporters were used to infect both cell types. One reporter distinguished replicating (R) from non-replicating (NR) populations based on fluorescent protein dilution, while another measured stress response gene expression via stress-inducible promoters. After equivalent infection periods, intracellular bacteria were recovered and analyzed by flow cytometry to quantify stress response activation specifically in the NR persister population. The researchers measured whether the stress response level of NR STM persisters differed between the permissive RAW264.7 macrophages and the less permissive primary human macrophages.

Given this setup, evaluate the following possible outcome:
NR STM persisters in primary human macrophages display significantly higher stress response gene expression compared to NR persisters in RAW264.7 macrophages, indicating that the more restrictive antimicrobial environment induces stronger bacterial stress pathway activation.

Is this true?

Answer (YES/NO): NO